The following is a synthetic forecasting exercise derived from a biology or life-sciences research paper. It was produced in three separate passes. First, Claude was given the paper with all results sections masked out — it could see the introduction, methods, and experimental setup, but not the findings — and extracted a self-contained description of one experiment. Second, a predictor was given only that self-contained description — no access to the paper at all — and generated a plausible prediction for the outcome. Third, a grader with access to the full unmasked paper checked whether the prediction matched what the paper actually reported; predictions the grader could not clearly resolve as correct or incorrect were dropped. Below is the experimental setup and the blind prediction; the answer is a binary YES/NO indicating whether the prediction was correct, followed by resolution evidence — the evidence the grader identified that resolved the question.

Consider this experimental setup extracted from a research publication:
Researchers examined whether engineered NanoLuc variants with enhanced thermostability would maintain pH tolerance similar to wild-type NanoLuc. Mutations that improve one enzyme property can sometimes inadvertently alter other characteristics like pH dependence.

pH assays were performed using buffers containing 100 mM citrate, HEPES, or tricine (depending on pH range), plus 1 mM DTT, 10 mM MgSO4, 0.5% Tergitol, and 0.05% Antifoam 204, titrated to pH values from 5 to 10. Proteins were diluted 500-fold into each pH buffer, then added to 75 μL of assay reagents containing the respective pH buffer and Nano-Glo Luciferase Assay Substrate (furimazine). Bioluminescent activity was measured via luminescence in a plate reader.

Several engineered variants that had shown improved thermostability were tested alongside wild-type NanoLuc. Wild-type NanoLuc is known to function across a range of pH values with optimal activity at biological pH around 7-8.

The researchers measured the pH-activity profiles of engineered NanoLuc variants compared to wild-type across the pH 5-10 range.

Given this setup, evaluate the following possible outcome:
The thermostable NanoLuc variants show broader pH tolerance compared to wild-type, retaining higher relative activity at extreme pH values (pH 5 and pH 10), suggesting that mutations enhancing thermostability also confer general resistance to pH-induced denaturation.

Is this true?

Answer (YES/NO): NO